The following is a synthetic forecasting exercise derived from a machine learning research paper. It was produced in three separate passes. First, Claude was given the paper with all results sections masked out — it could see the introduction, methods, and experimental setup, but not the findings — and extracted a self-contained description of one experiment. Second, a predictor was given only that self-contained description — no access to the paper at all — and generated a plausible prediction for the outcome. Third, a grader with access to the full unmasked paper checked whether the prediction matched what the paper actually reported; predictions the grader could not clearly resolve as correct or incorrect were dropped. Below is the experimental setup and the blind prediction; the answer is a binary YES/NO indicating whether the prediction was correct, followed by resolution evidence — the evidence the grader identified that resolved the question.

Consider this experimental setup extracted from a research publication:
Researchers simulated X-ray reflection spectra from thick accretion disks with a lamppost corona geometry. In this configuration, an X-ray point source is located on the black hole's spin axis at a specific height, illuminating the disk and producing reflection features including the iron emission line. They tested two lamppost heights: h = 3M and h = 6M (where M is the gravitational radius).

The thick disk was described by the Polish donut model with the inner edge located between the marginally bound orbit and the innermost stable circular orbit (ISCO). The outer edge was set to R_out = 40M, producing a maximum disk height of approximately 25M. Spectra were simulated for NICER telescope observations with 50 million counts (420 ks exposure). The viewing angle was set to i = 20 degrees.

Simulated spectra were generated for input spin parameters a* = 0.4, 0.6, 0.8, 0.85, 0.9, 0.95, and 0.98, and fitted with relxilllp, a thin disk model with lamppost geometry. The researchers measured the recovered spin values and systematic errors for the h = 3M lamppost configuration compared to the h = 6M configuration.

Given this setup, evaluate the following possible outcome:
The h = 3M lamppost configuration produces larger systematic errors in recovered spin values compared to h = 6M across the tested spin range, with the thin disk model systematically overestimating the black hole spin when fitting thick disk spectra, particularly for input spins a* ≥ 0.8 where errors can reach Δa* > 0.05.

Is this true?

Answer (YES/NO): NO